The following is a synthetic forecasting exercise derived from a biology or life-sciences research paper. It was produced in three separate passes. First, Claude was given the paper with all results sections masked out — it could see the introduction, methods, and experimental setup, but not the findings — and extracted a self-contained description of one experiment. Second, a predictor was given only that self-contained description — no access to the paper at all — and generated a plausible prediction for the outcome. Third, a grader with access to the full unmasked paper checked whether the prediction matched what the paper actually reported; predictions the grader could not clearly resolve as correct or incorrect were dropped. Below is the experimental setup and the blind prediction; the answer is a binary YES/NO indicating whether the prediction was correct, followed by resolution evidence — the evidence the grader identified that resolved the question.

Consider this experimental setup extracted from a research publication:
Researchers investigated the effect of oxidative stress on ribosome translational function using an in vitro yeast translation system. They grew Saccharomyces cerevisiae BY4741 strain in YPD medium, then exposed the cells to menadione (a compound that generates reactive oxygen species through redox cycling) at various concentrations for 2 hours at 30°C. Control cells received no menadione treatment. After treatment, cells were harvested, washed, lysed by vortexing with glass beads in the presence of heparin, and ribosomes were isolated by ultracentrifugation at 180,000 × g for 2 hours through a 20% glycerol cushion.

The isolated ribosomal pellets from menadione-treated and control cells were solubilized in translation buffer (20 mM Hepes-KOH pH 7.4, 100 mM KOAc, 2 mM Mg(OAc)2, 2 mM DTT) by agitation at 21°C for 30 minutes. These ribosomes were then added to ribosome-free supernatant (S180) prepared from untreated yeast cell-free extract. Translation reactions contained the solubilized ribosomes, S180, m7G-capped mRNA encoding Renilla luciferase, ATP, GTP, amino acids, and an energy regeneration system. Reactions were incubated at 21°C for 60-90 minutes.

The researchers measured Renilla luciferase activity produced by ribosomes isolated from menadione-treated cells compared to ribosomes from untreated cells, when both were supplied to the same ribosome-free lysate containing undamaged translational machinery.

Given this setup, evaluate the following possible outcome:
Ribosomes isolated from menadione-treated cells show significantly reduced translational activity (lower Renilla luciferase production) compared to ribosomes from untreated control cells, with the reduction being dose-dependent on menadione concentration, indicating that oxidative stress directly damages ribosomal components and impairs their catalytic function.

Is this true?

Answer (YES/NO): YES